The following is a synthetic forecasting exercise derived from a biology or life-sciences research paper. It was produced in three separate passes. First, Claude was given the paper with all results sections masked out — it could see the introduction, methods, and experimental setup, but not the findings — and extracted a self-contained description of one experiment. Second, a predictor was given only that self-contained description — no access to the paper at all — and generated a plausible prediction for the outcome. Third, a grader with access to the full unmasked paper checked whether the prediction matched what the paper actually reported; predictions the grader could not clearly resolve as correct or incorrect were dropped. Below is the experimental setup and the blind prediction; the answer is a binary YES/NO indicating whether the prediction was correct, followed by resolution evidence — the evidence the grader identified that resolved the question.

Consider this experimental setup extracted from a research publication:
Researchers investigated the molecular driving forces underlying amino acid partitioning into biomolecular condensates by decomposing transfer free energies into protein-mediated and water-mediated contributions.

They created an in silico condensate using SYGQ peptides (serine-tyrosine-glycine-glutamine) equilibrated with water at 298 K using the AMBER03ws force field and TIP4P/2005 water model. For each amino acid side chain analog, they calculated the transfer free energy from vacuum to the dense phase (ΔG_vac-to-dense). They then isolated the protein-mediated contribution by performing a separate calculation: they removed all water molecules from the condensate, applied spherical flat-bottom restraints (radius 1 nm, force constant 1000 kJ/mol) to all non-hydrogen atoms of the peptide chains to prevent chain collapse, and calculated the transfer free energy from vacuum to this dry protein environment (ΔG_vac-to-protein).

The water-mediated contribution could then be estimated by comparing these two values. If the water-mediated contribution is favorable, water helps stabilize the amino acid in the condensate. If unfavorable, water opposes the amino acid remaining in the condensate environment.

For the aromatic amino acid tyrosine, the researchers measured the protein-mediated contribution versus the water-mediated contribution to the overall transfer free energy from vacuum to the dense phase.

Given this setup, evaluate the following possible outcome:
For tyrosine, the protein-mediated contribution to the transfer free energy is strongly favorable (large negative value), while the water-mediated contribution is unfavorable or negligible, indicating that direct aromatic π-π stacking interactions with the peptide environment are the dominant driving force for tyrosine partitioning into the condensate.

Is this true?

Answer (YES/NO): YES